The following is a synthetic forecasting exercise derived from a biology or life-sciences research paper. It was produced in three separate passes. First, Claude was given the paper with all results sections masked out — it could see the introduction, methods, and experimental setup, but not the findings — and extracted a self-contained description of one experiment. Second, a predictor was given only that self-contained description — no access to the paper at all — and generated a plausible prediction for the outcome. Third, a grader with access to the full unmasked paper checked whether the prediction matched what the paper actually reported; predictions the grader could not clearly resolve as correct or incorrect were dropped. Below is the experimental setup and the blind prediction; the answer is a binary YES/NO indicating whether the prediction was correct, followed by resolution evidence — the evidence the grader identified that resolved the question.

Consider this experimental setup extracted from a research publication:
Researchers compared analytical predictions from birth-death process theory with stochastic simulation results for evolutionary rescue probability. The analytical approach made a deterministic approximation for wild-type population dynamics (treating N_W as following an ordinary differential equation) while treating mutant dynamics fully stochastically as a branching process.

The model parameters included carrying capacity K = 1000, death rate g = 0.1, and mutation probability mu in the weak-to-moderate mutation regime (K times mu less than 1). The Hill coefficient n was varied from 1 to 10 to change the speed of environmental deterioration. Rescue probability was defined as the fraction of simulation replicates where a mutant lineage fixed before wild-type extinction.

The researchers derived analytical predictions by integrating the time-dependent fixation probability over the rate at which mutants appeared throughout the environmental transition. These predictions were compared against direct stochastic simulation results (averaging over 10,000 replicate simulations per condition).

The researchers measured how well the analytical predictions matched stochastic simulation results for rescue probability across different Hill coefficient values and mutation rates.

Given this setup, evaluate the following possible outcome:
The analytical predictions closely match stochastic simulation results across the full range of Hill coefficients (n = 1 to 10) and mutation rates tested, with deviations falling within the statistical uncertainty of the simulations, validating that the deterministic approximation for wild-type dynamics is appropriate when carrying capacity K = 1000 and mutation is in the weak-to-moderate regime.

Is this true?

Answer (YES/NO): YES